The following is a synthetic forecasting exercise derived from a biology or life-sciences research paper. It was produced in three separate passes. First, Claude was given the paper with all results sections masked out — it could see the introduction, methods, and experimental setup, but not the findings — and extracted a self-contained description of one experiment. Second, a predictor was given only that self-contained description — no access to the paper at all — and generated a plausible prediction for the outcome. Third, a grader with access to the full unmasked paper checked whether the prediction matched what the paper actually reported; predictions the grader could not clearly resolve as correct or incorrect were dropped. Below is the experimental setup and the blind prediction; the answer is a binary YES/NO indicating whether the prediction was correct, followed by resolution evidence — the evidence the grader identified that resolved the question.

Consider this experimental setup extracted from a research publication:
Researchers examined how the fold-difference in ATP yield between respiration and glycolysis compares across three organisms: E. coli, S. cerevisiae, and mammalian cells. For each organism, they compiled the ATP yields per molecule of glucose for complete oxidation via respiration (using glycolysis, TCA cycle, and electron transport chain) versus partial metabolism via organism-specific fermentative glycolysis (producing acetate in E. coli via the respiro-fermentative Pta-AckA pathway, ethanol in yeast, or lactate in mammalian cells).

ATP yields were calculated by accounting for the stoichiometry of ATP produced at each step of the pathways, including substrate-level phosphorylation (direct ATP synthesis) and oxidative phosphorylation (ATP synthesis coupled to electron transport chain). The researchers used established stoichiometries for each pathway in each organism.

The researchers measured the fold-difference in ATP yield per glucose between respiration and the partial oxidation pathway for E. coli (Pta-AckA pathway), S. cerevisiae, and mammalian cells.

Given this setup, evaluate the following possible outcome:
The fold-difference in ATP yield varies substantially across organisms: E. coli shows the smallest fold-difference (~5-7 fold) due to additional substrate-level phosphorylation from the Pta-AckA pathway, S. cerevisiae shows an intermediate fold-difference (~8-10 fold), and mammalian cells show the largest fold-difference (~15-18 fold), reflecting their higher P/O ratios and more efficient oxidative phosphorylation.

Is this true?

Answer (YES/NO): NO